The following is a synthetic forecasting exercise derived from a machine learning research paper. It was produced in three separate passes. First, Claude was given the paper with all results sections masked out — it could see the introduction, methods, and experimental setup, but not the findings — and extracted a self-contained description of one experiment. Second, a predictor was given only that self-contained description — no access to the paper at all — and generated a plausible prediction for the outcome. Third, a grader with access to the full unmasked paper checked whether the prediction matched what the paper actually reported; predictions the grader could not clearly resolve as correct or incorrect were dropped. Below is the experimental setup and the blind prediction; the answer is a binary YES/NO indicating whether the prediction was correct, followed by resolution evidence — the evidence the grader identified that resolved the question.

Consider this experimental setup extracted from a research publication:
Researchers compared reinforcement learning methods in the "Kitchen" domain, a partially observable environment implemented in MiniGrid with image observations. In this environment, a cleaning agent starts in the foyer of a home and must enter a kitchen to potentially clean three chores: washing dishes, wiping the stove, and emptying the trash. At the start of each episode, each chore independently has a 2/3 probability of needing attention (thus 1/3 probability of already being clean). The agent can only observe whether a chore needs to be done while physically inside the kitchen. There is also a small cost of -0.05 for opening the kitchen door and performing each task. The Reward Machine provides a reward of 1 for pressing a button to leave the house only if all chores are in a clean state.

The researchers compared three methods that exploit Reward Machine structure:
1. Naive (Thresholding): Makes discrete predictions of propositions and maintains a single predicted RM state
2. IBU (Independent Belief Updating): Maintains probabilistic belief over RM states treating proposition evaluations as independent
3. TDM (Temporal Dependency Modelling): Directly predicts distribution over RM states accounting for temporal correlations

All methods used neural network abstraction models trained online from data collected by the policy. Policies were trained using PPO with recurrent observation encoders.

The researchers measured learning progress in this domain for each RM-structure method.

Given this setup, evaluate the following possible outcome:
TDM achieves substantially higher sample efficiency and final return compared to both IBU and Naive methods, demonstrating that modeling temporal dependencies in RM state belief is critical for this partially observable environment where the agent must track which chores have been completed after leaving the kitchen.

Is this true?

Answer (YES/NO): NO